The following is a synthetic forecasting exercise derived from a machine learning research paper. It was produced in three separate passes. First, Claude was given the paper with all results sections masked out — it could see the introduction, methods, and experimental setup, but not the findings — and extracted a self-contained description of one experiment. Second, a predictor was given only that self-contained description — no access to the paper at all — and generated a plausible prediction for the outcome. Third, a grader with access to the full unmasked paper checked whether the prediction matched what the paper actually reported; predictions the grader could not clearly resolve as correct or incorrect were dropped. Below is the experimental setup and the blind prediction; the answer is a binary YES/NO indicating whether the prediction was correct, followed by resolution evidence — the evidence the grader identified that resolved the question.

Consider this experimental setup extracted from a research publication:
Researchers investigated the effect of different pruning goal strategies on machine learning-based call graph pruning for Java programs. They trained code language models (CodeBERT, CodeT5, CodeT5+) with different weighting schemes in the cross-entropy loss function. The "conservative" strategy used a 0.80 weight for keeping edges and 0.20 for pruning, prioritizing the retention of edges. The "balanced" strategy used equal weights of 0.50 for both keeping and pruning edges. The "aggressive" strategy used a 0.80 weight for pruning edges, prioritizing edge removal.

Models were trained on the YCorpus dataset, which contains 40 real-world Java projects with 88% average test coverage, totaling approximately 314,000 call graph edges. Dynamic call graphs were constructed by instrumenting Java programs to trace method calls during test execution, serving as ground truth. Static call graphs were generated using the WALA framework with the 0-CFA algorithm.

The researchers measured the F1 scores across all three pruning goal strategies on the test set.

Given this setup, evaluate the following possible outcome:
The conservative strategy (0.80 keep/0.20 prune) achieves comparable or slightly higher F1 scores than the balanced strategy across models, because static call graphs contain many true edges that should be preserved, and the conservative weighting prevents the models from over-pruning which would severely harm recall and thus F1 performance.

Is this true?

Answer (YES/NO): YES